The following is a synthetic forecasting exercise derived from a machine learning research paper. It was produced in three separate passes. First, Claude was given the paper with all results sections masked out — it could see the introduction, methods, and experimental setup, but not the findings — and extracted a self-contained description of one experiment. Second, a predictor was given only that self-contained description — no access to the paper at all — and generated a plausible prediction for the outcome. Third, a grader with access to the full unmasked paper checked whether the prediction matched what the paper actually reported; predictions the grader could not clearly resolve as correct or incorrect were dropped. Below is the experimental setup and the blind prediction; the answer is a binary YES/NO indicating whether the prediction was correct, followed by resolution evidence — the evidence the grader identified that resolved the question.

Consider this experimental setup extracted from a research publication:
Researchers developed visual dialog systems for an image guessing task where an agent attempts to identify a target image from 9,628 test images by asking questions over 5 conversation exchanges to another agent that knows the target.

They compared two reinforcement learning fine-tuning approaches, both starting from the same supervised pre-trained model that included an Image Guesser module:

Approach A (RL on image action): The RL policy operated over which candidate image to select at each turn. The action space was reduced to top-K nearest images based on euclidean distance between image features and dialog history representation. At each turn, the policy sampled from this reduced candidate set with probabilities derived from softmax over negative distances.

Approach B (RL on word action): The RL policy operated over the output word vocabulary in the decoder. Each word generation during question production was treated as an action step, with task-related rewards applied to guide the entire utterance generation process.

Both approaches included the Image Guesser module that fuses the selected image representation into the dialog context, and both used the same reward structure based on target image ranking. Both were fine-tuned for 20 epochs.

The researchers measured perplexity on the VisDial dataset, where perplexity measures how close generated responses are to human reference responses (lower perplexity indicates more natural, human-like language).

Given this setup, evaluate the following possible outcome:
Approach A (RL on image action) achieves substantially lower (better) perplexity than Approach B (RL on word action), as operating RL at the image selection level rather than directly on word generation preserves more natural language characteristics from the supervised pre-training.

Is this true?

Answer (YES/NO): YES